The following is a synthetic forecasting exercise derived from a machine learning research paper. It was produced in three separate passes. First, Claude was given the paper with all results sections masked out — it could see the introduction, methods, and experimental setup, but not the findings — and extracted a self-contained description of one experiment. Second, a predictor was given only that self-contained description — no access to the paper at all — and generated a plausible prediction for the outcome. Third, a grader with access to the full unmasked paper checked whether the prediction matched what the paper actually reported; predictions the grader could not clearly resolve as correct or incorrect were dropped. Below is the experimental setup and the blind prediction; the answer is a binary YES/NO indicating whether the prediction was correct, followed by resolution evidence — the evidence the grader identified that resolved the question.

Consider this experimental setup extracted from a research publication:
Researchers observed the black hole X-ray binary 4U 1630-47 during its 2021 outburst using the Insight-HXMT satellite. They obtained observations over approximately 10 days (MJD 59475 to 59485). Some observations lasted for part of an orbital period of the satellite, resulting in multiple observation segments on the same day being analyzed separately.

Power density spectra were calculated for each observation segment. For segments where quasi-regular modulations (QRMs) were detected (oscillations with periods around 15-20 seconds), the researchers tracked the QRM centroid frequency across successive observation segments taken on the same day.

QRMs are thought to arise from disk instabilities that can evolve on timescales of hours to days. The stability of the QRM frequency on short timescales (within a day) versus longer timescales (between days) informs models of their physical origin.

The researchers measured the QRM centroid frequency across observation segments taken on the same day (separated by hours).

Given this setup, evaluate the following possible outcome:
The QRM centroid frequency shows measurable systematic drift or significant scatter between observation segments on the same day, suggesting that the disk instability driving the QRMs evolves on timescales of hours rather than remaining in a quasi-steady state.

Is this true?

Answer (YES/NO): NO